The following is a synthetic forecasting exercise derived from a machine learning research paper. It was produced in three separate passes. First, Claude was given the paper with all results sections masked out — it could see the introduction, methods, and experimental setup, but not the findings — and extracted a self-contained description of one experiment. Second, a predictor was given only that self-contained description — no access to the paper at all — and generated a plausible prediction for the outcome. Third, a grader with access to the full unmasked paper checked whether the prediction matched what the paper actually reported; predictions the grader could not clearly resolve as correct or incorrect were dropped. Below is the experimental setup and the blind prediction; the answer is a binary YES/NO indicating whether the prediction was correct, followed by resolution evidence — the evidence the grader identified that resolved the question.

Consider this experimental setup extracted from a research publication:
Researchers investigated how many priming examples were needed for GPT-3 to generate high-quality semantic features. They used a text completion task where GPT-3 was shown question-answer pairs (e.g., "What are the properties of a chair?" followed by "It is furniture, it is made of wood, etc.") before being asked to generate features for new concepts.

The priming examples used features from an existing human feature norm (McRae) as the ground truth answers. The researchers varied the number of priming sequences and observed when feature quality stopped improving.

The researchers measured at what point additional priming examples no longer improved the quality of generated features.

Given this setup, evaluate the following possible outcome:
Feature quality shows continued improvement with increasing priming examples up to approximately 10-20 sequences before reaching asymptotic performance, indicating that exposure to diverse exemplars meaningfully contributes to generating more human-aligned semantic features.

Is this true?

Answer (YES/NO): NO